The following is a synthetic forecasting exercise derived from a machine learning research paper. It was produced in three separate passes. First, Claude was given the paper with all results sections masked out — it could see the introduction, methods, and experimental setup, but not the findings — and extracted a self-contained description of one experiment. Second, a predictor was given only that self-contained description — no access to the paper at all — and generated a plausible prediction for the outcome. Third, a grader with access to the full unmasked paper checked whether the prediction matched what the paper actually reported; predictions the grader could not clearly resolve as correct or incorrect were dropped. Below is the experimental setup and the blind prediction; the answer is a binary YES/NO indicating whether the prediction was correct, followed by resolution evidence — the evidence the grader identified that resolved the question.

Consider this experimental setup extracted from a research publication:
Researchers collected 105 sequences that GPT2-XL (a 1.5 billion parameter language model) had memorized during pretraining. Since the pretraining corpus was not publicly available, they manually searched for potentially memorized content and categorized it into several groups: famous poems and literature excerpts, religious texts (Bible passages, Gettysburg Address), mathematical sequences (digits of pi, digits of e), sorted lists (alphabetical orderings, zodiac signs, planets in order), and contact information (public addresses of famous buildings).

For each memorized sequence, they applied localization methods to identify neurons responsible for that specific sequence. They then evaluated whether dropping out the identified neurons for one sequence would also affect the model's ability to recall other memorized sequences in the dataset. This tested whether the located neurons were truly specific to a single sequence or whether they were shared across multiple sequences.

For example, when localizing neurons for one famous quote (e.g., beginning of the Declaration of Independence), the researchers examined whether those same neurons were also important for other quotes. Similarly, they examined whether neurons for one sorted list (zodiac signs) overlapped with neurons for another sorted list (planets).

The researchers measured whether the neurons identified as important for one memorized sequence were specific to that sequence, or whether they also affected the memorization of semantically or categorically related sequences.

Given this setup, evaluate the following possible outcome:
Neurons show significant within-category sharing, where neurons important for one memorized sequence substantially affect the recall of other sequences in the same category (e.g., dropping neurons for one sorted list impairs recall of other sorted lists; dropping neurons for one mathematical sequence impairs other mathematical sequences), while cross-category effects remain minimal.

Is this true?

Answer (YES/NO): NO